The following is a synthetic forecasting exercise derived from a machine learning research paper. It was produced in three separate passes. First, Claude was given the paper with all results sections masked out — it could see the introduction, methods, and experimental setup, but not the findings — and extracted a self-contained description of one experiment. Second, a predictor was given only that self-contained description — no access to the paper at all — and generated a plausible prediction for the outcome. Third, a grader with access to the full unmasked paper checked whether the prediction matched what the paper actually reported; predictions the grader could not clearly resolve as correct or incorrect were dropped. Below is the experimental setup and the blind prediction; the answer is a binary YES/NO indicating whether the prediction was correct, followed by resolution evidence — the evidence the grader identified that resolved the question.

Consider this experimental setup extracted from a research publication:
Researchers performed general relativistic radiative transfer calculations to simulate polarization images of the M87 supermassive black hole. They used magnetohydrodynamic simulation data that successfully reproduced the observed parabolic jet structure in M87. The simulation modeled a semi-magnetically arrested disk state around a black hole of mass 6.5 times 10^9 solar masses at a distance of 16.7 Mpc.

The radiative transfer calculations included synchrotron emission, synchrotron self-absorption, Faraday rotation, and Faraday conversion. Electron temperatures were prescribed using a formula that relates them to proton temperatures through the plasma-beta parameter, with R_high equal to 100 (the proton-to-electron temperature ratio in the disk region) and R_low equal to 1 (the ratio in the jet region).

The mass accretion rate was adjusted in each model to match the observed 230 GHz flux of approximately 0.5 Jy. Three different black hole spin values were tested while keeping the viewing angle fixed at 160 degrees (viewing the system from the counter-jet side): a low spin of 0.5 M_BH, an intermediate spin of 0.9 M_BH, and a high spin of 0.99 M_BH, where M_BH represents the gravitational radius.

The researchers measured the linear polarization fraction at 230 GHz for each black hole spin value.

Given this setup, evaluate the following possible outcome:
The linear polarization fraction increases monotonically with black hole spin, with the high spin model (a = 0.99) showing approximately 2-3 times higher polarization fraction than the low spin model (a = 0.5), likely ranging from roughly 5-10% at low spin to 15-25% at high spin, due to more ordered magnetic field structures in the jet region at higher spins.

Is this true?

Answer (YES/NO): NO